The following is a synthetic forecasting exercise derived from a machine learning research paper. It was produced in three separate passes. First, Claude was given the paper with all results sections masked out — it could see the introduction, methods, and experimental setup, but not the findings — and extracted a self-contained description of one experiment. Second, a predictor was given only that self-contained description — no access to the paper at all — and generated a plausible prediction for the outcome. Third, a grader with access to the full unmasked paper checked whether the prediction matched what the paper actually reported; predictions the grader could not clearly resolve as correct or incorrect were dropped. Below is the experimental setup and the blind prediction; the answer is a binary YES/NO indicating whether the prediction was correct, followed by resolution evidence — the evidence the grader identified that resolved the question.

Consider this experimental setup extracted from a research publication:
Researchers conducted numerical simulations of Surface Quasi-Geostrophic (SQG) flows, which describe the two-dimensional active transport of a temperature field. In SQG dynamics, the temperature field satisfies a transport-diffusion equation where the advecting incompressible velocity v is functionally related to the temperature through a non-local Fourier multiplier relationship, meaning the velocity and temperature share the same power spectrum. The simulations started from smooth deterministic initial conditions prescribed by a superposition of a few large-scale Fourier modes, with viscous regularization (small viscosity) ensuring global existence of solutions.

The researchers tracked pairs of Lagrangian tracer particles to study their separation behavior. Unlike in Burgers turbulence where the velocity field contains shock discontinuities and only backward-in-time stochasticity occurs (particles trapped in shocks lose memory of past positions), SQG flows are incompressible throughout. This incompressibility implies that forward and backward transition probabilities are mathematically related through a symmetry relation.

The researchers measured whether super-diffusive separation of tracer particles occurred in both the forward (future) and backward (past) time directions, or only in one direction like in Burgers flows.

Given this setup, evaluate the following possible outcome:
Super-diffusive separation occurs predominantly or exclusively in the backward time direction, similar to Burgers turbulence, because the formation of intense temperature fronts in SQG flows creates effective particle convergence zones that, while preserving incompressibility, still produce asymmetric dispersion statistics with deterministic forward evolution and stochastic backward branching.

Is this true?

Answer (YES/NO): NO